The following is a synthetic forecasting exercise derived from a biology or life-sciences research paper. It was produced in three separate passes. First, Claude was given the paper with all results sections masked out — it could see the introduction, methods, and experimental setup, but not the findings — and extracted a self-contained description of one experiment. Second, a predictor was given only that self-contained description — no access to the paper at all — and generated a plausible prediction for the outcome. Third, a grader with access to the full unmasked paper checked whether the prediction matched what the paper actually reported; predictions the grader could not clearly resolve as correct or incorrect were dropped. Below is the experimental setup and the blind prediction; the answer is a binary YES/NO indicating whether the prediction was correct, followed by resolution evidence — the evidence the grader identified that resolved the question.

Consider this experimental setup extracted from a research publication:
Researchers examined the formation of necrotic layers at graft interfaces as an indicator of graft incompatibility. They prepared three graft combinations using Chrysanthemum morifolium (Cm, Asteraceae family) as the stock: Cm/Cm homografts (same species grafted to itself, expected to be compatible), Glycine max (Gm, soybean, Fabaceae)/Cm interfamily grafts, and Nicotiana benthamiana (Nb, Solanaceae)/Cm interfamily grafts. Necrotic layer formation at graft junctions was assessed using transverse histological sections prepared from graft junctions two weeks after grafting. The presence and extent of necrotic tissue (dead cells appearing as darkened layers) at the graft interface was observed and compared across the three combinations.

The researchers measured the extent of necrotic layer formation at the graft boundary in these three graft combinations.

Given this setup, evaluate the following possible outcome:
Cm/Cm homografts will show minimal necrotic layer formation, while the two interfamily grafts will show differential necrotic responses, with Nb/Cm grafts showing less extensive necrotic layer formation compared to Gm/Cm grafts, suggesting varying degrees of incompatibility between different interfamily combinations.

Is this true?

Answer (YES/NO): YES